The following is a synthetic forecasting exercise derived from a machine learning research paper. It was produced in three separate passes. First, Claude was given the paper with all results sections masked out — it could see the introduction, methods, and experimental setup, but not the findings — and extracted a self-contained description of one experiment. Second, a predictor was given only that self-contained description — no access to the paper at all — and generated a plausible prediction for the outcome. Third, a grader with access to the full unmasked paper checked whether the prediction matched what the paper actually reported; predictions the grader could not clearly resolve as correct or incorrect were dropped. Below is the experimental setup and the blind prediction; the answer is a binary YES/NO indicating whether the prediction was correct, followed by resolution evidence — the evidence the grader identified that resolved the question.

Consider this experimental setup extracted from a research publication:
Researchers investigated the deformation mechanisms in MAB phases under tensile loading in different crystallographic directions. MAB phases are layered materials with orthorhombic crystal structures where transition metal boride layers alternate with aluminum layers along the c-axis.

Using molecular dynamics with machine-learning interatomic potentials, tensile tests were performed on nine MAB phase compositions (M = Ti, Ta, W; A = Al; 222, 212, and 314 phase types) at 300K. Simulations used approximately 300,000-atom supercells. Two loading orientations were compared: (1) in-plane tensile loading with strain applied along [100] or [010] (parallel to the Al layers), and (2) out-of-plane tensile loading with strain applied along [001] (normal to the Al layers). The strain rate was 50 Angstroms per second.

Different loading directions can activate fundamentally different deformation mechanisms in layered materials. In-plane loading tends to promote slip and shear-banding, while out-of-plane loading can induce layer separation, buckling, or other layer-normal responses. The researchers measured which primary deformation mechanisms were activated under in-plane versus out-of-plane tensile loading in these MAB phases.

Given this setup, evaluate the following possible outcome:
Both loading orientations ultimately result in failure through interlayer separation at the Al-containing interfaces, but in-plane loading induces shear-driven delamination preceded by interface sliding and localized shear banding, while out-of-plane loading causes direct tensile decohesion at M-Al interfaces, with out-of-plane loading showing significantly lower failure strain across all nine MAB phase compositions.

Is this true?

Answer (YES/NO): NO